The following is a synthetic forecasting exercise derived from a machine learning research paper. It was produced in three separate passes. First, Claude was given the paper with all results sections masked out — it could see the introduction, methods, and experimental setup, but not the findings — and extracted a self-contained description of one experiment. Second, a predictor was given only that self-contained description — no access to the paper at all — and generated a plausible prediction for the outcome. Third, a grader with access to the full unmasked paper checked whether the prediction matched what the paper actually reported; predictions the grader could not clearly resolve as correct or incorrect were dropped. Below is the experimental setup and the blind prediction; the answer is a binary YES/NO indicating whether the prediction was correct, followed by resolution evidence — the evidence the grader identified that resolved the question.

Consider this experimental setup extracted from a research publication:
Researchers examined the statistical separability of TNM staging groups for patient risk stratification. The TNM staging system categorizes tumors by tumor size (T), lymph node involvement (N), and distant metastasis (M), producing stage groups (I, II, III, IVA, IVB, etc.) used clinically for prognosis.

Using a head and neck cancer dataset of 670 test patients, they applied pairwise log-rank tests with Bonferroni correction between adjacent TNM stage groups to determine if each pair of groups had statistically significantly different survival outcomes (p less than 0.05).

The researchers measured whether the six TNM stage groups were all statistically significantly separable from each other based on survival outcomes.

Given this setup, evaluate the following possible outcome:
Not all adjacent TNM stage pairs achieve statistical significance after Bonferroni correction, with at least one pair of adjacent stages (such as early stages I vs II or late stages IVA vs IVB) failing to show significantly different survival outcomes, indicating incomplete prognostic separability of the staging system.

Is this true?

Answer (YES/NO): YES